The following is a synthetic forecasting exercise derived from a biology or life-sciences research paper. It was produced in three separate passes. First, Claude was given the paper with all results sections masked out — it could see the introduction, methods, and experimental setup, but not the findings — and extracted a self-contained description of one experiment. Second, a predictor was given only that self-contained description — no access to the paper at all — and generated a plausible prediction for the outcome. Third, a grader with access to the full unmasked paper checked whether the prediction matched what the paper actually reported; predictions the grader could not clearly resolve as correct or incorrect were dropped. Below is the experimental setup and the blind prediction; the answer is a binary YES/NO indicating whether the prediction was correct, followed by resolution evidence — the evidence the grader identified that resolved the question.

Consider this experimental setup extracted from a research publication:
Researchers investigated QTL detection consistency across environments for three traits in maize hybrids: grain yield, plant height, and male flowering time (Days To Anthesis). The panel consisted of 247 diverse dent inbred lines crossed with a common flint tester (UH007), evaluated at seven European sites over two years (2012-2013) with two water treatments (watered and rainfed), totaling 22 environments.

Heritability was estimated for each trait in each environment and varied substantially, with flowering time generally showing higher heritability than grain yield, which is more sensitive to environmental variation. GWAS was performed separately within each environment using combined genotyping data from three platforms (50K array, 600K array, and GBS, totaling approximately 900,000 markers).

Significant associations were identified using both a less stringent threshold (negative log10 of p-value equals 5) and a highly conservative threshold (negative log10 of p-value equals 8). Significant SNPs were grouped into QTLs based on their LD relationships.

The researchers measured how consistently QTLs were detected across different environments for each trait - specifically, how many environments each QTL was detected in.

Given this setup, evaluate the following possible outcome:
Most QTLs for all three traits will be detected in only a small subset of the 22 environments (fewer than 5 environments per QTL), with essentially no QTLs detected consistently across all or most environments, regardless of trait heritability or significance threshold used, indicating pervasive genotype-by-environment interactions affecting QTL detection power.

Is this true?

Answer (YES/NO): NO